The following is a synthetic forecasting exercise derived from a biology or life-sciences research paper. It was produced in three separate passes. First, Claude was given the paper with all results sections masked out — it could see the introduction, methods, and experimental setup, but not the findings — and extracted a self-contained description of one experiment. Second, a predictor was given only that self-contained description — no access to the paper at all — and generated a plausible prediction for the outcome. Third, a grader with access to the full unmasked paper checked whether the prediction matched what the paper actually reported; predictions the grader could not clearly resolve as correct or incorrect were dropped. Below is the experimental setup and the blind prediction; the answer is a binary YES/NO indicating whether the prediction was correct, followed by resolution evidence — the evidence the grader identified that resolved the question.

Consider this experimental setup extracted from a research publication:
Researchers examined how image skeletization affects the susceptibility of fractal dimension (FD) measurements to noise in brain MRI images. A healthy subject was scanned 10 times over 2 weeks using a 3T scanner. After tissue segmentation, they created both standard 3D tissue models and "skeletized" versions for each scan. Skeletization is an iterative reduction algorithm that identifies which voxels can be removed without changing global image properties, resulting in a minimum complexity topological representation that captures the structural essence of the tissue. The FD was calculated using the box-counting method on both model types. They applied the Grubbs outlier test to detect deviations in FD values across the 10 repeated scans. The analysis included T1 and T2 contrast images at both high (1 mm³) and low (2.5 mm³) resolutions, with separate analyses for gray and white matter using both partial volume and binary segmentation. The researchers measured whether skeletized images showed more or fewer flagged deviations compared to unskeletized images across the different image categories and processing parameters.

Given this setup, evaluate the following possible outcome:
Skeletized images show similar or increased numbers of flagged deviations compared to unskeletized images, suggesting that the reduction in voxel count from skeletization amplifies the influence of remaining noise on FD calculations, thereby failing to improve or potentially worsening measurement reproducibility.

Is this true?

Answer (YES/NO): YES